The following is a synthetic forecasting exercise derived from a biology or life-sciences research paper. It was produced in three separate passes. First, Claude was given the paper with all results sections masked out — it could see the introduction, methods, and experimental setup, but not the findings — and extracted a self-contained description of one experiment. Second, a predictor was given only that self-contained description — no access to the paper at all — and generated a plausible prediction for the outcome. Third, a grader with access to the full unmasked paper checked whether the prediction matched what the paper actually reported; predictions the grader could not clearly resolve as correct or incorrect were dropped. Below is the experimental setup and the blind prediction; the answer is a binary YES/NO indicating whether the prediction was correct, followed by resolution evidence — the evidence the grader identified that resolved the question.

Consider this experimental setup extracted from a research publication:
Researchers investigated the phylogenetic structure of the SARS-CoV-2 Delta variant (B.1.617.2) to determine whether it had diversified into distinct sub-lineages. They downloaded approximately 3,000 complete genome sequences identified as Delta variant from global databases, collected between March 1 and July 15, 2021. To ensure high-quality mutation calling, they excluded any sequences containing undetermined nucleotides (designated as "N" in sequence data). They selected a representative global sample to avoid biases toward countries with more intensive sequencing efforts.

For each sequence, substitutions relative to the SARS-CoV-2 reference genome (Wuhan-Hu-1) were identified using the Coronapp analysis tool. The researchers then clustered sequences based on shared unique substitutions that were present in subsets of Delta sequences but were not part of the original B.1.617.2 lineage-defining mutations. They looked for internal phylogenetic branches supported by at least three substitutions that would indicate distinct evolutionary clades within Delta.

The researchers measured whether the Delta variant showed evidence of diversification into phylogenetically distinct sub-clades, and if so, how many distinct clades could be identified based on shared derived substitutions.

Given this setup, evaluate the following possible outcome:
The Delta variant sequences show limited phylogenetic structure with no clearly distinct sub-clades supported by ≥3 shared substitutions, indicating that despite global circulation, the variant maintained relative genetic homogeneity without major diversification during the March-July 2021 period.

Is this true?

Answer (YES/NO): NO